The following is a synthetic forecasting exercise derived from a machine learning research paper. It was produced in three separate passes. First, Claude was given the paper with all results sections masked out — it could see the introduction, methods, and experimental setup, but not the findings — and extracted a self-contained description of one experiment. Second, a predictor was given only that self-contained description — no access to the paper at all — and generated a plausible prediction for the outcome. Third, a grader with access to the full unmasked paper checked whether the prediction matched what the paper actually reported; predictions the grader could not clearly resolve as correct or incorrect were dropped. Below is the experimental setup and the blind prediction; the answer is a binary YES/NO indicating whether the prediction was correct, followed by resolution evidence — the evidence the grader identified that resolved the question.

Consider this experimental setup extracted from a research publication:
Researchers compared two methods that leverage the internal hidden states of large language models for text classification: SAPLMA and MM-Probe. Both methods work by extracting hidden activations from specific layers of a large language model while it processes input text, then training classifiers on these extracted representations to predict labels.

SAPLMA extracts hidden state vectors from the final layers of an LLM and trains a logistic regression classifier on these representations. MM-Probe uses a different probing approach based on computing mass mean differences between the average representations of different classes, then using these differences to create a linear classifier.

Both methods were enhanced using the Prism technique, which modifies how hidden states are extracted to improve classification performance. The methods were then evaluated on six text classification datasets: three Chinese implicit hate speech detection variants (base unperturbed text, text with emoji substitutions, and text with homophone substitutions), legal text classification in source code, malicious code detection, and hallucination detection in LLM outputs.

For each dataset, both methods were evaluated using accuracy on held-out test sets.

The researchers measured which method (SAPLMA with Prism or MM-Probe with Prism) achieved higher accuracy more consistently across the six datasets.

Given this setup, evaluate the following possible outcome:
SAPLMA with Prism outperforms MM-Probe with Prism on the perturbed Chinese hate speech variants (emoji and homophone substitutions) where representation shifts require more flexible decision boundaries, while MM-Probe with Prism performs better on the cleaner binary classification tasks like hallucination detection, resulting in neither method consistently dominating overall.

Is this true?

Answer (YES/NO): NO